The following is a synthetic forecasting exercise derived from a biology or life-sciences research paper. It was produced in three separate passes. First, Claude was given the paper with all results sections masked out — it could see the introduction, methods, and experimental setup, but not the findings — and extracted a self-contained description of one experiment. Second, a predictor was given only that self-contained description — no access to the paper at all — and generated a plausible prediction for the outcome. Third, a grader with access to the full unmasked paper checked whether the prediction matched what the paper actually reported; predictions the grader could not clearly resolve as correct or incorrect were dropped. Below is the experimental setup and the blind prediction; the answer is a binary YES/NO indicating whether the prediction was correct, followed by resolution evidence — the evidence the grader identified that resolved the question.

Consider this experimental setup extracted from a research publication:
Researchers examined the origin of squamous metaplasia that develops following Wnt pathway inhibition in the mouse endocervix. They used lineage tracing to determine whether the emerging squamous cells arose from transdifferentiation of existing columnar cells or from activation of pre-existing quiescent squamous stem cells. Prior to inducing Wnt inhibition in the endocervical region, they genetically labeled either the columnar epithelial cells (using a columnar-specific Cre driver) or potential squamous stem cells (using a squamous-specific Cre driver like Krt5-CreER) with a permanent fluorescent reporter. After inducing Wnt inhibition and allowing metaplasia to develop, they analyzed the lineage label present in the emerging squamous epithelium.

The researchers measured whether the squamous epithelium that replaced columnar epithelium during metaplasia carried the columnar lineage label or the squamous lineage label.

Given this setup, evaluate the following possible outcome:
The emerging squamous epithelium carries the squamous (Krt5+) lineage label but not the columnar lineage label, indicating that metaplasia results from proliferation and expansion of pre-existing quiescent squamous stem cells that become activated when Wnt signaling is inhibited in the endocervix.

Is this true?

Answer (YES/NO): YES